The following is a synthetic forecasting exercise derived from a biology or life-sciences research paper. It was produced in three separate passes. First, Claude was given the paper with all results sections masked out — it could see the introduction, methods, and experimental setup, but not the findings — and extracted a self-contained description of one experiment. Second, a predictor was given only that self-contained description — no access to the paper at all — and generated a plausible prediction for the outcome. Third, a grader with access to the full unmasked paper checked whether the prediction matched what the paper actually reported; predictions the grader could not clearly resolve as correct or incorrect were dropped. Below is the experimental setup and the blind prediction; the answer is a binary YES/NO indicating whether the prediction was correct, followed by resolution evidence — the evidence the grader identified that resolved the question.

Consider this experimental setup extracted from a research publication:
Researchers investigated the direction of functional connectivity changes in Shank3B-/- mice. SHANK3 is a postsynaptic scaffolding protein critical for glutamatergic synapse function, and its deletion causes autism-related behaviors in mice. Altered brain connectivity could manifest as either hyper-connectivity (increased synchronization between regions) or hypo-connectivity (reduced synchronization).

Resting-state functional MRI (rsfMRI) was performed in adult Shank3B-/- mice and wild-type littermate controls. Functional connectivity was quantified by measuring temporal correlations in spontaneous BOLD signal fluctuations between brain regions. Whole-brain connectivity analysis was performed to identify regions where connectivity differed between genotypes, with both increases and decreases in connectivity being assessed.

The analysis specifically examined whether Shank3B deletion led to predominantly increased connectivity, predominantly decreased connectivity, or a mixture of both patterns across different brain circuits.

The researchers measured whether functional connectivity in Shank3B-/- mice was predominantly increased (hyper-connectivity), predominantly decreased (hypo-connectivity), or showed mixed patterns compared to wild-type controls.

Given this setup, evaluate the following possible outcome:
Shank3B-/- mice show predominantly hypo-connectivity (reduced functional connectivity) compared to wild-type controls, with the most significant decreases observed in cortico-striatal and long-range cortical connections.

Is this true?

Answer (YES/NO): YES